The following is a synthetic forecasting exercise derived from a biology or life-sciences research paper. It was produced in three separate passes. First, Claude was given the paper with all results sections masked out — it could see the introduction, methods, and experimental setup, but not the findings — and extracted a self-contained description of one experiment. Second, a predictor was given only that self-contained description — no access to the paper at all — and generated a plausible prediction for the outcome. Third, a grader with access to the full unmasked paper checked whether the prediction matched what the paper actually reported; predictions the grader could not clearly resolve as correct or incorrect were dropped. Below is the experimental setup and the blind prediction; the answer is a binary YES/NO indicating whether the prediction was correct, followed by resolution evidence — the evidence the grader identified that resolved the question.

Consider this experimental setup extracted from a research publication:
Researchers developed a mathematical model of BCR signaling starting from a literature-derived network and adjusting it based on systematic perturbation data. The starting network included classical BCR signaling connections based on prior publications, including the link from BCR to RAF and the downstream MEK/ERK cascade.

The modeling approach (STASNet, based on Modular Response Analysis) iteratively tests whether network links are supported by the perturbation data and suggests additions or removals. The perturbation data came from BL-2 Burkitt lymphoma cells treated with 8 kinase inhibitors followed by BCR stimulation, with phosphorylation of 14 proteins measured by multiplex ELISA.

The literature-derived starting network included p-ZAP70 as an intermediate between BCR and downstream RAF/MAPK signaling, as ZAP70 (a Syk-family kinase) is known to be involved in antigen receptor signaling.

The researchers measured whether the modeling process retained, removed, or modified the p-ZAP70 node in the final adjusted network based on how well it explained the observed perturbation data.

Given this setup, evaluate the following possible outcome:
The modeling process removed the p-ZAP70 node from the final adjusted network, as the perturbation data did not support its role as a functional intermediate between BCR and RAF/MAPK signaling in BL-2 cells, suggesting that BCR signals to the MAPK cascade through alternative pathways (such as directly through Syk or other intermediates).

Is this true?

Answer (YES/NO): NO